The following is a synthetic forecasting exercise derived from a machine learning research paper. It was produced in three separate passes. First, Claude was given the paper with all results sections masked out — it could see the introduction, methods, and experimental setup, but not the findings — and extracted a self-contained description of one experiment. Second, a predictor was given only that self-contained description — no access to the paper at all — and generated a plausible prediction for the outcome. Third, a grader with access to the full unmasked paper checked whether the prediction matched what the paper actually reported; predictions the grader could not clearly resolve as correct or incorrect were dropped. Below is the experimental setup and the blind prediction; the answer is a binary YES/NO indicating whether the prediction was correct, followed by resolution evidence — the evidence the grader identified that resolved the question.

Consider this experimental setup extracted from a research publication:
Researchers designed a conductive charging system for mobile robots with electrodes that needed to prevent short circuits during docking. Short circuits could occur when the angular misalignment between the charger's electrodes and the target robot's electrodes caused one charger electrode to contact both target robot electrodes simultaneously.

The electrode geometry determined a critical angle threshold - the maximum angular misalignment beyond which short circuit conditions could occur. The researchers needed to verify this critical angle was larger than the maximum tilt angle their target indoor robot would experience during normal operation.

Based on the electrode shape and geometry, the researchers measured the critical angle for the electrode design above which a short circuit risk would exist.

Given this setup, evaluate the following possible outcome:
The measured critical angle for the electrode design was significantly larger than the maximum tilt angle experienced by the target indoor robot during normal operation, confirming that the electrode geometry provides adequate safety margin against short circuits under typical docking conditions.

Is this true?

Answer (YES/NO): YES